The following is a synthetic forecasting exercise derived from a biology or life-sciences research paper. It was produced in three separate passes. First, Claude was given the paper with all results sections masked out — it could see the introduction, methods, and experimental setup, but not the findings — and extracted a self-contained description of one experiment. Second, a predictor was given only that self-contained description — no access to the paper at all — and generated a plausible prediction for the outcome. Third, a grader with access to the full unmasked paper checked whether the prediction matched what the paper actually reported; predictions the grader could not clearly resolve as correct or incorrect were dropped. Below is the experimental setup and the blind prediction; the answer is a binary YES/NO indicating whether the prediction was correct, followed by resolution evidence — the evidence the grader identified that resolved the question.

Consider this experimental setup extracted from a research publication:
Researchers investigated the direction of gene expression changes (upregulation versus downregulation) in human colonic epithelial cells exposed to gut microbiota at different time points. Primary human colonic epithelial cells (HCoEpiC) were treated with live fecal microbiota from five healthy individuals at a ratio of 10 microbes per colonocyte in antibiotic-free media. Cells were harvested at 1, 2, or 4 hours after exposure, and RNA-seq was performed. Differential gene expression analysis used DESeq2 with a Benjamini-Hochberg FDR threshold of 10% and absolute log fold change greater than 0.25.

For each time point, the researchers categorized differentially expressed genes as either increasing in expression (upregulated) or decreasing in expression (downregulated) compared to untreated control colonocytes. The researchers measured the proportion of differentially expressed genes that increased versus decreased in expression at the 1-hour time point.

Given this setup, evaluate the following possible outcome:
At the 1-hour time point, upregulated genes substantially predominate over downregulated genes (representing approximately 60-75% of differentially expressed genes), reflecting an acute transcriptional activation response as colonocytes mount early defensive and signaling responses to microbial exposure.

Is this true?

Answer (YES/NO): YES